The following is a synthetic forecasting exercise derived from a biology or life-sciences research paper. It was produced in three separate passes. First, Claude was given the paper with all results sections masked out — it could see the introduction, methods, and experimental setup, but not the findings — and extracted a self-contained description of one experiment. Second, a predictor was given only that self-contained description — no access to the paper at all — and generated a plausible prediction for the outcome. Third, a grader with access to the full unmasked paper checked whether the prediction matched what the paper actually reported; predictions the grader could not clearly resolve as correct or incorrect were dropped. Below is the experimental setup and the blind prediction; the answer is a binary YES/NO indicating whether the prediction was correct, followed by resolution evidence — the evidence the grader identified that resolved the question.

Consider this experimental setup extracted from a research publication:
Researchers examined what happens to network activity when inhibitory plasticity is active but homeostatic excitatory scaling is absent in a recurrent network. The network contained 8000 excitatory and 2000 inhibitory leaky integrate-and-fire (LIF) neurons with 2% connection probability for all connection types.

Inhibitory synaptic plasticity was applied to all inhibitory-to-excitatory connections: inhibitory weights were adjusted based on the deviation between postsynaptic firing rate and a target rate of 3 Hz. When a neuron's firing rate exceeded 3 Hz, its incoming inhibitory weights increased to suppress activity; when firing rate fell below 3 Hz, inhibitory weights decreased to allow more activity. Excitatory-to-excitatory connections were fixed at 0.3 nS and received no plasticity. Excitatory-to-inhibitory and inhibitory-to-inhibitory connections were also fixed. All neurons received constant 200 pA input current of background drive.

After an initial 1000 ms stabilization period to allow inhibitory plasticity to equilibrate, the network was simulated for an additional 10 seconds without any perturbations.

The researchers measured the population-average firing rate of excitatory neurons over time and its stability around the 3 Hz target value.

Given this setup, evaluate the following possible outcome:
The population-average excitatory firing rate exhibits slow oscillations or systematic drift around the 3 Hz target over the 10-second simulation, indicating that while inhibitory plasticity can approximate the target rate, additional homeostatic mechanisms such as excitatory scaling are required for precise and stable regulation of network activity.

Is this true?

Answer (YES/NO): NO